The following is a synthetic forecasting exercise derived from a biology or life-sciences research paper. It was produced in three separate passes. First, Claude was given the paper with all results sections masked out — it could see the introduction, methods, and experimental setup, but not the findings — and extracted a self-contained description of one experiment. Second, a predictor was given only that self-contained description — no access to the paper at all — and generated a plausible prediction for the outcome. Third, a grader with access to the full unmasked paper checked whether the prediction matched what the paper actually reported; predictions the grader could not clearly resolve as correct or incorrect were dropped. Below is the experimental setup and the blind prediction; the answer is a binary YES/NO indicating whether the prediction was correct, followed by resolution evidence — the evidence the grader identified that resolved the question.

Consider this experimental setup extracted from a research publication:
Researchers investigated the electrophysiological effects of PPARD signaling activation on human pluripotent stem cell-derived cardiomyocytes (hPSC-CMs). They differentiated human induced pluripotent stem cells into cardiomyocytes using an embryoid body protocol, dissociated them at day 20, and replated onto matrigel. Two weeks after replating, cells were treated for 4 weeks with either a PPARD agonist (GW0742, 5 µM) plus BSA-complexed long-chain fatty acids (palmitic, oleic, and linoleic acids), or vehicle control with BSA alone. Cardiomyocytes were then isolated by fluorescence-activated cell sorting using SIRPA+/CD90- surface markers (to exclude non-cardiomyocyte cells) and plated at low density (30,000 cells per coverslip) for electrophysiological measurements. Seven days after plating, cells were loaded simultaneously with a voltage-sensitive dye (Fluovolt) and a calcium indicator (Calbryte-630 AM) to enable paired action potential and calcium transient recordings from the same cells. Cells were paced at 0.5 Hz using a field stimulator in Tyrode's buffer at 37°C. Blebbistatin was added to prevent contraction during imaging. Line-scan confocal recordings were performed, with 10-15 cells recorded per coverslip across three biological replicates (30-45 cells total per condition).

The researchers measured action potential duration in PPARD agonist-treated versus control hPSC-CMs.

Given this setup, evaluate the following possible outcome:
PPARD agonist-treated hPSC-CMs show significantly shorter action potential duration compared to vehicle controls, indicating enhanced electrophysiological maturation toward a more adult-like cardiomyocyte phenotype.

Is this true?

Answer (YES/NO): NO